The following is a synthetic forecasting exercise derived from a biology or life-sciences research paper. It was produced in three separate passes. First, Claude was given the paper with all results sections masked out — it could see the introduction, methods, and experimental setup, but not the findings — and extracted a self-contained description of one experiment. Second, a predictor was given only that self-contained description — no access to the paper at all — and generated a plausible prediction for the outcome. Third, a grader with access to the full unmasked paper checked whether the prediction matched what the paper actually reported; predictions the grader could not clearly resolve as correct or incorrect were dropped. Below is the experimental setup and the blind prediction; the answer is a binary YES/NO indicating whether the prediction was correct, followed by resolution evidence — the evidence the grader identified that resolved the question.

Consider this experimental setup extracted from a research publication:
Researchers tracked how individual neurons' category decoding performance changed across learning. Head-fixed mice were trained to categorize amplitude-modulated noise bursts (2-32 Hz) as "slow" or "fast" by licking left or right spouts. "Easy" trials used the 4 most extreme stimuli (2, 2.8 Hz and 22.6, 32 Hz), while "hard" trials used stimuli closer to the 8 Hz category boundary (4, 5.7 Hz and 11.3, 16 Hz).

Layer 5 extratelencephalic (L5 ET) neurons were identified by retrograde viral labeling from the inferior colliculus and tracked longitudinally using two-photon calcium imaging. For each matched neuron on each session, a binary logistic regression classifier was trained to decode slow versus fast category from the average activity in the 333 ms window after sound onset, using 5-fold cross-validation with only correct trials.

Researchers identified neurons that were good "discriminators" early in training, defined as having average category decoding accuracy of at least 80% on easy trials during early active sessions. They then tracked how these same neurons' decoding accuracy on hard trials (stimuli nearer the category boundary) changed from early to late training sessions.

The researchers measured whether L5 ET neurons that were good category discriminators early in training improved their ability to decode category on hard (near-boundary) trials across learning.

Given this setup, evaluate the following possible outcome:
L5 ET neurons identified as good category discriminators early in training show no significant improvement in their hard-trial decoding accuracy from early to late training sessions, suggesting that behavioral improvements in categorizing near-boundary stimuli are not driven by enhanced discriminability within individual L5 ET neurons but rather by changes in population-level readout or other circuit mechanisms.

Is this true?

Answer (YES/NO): NO